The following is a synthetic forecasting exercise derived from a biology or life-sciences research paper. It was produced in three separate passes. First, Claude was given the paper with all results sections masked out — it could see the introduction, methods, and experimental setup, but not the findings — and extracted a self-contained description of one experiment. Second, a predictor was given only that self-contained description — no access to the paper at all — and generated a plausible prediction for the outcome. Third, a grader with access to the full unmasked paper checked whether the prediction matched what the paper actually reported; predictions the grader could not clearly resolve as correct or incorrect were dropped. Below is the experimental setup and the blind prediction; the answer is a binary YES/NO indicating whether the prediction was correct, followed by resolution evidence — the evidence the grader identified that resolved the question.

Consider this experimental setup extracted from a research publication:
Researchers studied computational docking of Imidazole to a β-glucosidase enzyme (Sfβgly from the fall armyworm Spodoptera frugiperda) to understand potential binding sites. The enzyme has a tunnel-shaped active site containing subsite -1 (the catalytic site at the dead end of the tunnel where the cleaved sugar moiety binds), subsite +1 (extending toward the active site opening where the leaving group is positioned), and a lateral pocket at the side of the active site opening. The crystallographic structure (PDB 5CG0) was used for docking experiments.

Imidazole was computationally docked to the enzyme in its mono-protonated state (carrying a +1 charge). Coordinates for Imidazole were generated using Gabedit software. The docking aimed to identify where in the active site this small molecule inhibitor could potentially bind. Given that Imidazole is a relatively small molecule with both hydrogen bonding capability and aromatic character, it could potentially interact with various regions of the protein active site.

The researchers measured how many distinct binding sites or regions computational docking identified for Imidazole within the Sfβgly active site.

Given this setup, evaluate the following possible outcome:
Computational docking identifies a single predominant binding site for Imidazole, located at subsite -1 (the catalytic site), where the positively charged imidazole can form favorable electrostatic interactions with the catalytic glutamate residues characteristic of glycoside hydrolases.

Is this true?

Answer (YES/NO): NO